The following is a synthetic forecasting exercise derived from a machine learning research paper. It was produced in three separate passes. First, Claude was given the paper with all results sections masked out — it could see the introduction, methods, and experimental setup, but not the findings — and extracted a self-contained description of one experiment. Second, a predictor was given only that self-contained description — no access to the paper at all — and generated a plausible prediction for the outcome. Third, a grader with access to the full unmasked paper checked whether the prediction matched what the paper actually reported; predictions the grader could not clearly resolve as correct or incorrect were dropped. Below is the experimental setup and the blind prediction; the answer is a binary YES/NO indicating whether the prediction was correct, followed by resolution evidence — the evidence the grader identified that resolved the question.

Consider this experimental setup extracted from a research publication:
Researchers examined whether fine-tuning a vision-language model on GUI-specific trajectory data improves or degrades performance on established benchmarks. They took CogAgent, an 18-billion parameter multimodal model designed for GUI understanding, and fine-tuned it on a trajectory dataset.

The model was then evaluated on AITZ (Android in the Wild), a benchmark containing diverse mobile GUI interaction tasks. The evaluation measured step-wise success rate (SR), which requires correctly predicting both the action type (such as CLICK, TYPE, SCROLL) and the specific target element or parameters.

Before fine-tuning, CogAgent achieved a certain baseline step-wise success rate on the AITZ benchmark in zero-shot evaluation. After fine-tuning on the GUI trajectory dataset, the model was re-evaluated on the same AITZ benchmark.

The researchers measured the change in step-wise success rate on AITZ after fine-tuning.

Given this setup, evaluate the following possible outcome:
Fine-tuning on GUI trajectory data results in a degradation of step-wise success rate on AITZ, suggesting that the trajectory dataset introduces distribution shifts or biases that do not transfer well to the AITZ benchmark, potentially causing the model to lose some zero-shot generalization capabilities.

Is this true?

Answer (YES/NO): YES